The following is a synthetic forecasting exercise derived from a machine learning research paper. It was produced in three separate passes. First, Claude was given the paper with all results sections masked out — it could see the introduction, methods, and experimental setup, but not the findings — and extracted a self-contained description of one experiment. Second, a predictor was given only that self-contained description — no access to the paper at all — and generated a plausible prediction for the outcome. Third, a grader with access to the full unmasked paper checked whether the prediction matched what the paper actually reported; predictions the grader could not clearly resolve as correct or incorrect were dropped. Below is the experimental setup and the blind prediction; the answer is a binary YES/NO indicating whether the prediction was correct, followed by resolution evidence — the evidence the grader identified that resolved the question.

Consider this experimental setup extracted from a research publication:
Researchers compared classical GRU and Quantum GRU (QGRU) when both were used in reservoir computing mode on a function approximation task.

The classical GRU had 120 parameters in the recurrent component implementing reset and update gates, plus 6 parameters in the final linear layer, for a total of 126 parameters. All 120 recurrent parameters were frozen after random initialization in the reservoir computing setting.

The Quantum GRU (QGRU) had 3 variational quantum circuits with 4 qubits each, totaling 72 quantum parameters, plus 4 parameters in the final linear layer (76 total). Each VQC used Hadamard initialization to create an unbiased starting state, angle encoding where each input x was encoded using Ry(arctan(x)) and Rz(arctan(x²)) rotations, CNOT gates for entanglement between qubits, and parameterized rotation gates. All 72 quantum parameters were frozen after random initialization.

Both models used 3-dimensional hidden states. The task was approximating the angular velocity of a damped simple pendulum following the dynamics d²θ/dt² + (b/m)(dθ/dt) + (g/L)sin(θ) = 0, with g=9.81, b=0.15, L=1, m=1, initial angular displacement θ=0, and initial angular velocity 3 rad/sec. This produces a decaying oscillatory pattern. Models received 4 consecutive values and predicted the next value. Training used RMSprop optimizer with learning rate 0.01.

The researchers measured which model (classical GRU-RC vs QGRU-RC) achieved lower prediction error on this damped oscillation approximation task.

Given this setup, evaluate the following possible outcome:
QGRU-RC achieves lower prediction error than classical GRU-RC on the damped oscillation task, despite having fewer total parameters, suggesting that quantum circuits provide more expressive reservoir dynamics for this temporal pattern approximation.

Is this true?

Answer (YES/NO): NO